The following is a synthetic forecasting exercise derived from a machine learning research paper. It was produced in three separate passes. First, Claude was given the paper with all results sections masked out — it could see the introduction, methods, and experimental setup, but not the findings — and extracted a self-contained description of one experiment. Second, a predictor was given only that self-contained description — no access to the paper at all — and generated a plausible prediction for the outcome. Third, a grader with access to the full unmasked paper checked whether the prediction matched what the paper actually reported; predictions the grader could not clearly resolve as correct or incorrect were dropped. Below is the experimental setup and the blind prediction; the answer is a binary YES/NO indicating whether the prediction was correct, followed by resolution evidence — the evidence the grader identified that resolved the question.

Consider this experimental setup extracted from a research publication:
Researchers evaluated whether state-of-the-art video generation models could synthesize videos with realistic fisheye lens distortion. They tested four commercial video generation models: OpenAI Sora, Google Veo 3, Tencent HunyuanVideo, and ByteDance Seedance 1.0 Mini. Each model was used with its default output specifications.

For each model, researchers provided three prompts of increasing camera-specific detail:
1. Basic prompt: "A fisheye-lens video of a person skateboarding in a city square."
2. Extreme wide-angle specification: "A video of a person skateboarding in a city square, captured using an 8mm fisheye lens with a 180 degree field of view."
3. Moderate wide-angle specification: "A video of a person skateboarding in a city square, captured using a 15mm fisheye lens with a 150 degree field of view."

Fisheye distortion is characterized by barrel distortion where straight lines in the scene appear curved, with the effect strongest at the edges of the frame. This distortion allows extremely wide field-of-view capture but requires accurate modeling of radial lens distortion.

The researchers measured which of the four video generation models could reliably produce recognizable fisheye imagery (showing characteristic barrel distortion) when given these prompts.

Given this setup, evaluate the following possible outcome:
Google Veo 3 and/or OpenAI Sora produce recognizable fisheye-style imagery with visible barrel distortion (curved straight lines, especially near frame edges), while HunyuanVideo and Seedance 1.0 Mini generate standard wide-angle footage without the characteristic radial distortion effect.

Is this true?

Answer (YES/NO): NO